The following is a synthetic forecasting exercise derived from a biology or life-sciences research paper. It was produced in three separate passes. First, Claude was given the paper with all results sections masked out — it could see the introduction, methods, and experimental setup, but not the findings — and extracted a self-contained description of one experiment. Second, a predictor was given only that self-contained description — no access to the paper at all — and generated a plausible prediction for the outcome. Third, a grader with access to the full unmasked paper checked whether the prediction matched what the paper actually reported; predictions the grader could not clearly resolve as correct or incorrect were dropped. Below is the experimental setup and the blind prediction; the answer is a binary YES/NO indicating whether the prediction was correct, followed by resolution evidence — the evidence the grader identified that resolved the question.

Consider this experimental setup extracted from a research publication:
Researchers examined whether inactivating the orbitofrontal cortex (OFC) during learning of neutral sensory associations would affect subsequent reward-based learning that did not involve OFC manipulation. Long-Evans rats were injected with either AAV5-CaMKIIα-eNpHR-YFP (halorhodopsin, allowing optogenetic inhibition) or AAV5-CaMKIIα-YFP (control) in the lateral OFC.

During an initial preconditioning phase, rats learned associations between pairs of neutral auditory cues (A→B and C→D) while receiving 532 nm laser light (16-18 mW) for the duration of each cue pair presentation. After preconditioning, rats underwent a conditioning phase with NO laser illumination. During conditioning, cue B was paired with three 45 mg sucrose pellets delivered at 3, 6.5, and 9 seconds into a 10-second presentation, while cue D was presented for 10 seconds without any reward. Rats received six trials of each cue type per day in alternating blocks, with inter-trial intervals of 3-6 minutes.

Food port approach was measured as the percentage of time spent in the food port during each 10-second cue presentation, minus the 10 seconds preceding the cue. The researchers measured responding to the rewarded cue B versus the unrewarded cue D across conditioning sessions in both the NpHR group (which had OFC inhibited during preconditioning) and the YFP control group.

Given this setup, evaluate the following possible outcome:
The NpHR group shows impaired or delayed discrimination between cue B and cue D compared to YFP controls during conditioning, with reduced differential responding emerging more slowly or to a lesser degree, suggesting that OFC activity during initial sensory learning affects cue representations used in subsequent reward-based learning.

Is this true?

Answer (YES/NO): NO